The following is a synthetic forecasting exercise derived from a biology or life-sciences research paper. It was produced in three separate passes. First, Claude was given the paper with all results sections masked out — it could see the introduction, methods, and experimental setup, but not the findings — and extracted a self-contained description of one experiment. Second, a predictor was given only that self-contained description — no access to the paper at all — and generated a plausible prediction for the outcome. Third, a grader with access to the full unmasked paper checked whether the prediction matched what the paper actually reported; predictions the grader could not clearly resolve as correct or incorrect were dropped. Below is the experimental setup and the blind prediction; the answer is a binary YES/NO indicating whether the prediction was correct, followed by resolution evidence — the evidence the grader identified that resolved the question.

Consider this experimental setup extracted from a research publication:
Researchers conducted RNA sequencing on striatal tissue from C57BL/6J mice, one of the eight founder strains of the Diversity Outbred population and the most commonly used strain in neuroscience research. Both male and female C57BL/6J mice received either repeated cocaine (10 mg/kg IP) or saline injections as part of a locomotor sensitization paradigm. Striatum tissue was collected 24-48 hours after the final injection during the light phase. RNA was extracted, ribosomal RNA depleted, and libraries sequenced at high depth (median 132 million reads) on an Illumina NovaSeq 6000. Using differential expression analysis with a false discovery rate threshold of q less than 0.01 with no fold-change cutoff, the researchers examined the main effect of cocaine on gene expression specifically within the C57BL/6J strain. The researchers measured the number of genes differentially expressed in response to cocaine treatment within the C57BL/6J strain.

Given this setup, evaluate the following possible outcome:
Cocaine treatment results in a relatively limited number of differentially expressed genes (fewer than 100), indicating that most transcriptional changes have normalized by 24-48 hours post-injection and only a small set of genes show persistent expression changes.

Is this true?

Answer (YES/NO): YES